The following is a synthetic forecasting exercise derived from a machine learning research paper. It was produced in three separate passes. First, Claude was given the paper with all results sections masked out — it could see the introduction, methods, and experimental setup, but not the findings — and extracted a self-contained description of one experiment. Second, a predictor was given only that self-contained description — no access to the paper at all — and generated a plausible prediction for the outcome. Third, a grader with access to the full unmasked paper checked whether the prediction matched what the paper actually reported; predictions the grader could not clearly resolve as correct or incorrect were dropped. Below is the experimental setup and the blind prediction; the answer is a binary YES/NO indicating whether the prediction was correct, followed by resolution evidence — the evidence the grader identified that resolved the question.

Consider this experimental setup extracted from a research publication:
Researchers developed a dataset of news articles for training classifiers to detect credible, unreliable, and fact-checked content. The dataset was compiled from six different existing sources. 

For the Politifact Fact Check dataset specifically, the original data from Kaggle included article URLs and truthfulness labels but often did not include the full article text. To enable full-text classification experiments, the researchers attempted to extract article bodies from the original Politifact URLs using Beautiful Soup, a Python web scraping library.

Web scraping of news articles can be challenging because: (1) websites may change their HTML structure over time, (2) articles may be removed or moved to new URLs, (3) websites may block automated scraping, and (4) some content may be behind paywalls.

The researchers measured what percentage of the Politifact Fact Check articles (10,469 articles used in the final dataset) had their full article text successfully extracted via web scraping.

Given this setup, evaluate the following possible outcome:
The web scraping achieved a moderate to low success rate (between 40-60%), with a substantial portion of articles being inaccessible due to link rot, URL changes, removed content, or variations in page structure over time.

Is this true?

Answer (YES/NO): NO